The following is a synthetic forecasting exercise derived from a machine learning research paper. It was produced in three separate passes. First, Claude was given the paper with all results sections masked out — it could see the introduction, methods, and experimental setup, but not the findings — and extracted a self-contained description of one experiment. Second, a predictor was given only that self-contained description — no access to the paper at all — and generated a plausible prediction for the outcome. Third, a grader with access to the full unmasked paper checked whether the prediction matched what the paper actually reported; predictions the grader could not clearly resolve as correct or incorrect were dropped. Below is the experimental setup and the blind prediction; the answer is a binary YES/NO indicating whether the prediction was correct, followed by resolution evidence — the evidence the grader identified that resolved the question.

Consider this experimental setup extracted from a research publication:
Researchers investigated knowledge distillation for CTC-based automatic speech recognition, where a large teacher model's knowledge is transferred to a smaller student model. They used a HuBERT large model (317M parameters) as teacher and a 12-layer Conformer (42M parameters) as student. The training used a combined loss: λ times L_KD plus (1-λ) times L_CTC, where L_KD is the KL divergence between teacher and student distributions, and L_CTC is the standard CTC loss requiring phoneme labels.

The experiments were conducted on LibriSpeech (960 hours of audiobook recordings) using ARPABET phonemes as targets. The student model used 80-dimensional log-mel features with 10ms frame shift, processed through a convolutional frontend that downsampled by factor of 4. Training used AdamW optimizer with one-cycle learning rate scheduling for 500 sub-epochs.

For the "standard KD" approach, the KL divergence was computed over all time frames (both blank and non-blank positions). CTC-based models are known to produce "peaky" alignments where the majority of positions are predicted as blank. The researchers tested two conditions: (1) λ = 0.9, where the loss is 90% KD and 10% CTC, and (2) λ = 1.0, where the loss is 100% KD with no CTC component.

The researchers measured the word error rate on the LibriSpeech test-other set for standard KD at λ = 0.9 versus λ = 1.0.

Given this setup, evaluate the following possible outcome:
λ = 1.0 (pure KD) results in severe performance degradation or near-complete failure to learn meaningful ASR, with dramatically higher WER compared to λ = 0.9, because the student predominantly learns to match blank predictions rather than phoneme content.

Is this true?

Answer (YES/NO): NO